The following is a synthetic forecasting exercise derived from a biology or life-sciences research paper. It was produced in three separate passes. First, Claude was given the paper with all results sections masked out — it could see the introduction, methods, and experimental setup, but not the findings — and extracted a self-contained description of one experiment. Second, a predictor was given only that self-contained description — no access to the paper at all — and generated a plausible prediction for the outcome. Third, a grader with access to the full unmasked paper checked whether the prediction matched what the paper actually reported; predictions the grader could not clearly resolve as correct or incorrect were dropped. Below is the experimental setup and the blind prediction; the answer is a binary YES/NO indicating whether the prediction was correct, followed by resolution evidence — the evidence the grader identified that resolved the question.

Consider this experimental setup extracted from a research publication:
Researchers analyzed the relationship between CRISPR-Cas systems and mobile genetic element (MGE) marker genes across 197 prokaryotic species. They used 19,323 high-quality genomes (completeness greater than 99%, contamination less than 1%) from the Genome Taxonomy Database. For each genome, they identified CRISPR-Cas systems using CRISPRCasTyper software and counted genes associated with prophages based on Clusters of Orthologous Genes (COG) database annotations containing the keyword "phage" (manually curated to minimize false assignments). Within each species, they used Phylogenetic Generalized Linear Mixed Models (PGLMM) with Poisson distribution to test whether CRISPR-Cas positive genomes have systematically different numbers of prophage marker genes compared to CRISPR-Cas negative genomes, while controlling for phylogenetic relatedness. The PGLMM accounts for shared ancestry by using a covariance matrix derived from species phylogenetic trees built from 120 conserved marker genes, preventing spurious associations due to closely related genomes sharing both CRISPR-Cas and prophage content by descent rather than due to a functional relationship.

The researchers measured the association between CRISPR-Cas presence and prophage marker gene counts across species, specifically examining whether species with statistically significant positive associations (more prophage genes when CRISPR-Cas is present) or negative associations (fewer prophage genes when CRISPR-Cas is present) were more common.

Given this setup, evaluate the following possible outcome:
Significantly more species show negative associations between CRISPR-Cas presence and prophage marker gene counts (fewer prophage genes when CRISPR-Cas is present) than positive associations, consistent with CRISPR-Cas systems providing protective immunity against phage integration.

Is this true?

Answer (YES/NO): YES